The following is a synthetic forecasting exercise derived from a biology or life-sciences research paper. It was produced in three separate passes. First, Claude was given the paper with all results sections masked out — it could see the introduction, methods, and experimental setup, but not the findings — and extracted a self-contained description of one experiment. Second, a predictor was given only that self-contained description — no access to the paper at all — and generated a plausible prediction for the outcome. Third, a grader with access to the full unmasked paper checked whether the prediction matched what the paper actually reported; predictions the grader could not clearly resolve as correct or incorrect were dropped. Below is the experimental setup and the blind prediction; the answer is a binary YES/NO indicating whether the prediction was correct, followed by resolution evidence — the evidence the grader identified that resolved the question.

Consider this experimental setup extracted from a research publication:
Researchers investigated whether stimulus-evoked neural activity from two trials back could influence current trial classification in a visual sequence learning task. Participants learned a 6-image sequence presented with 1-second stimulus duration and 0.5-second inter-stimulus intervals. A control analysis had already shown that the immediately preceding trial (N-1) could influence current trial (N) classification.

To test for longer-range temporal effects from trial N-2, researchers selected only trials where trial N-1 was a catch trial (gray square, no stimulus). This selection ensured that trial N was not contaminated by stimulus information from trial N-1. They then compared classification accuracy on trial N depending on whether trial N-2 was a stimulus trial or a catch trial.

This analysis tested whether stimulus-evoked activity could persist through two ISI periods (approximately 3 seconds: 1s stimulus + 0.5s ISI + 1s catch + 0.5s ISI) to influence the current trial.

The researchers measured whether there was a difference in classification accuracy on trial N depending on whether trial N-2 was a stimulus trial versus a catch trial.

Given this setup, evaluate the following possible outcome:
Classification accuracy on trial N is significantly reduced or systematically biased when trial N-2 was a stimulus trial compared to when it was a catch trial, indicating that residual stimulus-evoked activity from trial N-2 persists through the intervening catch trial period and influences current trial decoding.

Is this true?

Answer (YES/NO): NO